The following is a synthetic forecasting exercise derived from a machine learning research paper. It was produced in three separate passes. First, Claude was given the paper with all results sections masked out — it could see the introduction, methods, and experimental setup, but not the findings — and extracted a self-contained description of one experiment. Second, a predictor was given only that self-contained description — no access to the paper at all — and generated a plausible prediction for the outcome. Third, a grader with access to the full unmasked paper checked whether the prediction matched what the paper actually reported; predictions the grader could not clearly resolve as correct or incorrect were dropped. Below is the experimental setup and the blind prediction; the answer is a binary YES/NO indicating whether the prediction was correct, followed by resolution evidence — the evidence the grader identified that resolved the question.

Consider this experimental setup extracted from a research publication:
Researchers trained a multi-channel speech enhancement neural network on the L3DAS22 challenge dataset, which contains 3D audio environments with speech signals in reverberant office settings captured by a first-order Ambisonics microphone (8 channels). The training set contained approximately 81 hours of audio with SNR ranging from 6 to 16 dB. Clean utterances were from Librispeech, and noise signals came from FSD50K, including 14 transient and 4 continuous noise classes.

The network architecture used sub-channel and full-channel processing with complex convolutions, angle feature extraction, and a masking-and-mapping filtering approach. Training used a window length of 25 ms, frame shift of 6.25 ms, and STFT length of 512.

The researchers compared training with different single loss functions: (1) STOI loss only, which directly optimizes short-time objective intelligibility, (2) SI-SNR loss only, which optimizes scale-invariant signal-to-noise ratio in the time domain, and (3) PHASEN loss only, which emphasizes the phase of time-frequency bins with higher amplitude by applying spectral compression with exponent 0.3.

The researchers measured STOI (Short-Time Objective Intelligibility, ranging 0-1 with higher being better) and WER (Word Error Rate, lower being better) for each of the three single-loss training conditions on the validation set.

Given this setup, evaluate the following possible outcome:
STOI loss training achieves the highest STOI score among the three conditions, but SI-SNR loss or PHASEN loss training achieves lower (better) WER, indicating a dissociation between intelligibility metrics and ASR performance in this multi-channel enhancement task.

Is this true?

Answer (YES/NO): NO